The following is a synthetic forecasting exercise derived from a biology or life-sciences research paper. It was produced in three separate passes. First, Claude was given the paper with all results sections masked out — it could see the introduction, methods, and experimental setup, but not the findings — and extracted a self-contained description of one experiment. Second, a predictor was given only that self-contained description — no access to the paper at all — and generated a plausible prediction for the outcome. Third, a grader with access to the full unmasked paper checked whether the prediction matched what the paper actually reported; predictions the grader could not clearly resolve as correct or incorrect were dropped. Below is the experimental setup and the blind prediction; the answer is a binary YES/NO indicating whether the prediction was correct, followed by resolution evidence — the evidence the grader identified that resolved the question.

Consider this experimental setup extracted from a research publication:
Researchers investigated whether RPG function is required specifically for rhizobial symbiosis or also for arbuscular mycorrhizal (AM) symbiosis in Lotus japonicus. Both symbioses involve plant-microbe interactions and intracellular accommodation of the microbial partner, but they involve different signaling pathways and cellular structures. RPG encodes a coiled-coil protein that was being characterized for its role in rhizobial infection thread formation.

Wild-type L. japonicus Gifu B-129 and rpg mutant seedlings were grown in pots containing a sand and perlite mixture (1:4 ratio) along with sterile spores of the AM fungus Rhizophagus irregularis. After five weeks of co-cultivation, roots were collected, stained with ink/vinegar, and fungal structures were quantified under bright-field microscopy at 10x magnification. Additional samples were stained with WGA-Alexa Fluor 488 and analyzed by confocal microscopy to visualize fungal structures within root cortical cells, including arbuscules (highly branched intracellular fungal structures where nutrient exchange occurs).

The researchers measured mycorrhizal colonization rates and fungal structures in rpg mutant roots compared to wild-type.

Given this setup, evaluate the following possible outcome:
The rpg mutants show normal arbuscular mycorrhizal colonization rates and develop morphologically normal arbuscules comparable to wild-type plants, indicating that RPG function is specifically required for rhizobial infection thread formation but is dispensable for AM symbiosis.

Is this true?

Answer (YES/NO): YES